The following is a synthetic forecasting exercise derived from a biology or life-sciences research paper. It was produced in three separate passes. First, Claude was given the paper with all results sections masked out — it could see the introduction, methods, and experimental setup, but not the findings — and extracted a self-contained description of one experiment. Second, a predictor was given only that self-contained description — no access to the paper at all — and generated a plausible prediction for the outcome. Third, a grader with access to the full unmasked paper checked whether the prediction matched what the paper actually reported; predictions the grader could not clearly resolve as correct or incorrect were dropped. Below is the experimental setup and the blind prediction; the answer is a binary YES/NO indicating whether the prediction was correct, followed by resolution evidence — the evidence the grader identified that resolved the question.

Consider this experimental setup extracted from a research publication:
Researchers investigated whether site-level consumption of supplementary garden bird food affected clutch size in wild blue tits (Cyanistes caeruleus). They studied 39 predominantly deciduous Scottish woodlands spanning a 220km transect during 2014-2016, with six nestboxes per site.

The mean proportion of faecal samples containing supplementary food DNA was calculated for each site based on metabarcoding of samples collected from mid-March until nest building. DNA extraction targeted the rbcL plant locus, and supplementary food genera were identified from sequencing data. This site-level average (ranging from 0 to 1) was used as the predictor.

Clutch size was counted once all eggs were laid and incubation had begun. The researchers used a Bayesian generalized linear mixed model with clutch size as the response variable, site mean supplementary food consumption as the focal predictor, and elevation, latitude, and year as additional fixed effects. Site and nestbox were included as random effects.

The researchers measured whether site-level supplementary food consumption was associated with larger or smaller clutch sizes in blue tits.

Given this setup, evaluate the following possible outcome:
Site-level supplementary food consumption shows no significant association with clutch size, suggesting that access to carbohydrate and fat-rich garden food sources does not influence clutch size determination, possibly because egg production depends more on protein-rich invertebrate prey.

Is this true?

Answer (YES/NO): YES